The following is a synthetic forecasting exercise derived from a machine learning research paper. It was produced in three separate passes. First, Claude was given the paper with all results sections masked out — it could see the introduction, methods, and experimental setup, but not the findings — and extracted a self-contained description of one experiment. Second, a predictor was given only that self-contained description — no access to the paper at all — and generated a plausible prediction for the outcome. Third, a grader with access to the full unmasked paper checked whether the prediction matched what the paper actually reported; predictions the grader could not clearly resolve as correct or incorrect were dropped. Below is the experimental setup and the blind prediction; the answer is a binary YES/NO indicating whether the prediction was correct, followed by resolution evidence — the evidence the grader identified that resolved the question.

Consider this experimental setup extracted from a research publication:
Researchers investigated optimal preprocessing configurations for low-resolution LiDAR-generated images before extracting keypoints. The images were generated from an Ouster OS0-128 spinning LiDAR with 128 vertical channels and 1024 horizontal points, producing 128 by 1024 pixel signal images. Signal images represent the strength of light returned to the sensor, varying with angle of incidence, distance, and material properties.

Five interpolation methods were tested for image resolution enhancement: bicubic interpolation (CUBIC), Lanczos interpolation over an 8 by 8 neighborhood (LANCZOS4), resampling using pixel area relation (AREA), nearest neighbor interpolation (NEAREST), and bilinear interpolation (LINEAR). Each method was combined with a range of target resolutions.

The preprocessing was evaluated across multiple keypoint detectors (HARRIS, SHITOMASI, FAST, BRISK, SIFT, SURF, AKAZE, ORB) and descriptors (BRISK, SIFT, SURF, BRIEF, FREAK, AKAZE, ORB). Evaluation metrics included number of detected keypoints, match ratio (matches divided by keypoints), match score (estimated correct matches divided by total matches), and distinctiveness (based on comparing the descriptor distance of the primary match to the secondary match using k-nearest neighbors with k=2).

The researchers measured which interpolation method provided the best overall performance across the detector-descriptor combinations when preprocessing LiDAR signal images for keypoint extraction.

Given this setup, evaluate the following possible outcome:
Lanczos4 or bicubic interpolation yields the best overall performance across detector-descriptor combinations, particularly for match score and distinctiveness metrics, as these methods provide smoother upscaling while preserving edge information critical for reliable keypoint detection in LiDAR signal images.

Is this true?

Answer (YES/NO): NO